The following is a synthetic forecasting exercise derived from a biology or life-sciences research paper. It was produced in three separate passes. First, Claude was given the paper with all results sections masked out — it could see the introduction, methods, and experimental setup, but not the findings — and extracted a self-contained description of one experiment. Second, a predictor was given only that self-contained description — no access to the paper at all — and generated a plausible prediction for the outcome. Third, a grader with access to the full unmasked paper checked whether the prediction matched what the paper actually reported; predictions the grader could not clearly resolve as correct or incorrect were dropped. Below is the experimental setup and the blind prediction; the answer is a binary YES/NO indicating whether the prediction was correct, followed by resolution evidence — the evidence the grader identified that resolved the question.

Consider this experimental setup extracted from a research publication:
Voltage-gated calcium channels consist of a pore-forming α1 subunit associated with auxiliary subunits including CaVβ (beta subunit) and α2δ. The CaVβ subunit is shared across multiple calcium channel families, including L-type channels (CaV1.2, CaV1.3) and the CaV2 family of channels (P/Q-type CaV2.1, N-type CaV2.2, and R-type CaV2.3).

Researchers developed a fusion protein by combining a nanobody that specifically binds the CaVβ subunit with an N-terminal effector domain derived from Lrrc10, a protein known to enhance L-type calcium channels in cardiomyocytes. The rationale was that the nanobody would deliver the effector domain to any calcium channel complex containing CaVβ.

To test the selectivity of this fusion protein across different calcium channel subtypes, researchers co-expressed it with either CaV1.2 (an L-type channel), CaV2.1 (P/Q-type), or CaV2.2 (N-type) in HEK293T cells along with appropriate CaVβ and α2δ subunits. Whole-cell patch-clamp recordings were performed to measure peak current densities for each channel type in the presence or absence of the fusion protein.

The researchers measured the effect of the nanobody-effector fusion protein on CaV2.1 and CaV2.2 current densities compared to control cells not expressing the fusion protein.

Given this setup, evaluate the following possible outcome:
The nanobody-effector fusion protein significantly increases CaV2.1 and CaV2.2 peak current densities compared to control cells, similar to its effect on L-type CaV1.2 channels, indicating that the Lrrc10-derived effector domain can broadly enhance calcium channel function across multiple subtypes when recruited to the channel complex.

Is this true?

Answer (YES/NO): NO